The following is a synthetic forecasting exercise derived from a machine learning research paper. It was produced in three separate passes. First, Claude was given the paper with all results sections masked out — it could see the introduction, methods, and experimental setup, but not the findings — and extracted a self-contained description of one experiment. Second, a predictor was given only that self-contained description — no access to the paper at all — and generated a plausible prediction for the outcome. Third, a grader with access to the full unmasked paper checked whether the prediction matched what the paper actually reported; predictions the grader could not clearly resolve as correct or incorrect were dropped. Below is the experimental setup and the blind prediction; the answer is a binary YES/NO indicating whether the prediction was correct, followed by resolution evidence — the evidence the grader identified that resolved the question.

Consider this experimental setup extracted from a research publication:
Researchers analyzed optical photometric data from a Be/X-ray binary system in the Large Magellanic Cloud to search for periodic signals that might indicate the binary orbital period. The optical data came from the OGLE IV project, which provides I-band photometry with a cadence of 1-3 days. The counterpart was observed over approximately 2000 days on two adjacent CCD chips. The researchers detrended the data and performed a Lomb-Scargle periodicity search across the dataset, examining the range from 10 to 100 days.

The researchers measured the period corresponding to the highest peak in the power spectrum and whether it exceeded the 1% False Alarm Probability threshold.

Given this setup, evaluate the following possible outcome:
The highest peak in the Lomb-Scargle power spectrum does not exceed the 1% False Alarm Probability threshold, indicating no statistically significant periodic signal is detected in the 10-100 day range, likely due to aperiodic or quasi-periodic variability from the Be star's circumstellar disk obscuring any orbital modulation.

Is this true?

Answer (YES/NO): NO